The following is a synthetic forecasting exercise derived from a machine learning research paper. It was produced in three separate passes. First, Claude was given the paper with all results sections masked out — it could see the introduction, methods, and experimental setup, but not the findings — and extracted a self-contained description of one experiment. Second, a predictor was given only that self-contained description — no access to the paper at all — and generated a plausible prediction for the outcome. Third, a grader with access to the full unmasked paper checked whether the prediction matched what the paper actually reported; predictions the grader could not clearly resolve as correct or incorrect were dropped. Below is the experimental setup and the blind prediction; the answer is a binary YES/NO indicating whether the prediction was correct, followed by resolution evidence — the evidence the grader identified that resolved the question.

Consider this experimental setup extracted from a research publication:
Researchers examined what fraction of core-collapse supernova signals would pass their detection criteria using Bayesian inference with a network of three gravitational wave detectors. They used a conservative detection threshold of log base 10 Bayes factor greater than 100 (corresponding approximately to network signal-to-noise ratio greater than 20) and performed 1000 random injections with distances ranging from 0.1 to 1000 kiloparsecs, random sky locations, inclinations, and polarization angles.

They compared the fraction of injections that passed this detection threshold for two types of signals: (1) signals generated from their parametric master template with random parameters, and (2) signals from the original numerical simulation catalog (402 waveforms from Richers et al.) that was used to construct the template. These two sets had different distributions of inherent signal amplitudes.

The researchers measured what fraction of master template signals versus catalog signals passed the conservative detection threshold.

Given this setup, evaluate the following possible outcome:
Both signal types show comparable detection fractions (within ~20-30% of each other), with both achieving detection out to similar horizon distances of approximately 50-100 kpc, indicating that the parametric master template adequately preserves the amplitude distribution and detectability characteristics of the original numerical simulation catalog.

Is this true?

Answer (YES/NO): YES